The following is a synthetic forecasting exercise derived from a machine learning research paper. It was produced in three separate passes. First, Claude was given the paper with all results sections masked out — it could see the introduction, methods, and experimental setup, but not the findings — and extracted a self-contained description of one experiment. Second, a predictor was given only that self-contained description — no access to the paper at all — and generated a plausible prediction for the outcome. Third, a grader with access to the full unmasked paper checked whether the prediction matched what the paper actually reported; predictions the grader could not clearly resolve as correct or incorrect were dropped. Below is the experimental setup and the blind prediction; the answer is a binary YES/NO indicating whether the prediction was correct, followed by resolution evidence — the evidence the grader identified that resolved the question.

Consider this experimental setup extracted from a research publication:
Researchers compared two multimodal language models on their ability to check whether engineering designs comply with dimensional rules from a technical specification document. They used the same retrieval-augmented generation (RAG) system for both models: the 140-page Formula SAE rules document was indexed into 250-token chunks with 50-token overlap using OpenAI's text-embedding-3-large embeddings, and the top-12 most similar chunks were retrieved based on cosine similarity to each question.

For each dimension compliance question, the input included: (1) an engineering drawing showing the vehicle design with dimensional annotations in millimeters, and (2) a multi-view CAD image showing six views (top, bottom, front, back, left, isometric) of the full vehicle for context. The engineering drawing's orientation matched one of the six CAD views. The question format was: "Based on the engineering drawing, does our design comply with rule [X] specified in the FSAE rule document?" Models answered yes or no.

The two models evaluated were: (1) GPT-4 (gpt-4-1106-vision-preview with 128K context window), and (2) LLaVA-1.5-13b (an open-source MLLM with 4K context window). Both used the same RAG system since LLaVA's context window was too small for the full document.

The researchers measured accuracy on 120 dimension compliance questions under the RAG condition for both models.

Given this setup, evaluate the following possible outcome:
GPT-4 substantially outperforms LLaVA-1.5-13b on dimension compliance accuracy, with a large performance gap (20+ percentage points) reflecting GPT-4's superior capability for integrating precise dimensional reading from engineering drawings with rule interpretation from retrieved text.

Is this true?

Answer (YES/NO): NO